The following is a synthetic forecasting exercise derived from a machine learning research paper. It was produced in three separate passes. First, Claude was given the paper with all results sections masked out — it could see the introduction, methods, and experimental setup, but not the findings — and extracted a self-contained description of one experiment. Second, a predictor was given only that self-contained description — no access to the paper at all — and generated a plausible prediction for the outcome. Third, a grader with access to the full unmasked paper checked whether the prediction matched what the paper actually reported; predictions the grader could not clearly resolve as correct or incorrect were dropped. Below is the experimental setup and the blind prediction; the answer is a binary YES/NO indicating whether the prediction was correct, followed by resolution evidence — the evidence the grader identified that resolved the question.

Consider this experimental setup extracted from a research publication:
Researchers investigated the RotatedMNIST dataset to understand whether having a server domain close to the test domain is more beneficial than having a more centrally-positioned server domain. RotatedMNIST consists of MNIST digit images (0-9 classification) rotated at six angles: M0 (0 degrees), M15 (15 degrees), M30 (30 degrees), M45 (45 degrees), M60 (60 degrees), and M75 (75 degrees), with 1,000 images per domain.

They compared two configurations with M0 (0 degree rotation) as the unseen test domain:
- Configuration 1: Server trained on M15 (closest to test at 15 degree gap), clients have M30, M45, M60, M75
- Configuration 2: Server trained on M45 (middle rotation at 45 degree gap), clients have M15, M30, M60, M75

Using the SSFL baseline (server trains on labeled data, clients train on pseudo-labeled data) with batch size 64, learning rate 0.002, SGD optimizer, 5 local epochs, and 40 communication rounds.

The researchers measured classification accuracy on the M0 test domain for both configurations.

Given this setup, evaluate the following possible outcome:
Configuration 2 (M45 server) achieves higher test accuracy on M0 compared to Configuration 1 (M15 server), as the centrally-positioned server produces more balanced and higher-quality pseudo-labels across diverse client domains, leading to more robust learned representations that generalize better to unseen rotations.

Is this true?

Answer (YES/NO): NO